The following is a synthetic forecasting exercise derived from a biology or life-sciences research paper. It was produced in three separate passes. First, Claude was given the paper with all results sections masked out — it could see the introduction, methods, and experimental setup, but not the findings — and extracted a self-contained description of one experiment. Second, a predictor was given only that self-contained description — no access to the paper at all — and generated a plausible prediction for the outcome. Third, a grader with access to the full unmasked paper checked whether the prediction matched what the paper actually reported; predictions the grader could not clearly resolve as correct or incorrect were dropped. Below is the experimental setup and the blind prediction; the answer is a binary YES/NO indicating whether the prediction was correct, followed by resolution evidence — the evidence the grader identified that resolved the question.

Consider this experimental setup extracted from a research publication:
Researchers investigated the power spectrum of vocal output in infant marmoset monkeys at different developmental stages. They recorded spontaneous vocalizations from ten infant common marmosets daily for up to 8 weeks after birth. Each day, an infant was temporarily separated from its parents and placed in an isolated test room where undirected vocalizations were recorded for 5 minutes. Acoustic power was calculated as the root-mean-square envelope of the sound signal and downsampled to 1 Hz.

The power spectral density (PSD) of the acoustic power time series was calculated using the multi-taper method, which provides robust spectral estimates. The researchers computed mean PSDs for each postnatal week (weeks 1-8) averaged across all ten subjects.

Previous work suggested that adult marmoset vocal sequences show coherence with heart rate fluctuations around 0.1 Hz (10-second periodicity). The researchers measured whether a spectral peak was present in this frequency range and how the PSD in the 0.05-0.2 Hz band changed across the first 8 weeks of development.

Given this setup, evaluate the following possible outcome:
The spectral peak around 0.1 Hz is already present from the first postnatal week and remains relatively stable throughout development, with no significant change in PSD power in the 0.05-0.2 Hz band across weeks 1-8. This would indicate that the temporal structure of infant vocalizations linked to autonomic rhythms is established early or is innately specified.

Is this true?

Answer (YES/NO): NO